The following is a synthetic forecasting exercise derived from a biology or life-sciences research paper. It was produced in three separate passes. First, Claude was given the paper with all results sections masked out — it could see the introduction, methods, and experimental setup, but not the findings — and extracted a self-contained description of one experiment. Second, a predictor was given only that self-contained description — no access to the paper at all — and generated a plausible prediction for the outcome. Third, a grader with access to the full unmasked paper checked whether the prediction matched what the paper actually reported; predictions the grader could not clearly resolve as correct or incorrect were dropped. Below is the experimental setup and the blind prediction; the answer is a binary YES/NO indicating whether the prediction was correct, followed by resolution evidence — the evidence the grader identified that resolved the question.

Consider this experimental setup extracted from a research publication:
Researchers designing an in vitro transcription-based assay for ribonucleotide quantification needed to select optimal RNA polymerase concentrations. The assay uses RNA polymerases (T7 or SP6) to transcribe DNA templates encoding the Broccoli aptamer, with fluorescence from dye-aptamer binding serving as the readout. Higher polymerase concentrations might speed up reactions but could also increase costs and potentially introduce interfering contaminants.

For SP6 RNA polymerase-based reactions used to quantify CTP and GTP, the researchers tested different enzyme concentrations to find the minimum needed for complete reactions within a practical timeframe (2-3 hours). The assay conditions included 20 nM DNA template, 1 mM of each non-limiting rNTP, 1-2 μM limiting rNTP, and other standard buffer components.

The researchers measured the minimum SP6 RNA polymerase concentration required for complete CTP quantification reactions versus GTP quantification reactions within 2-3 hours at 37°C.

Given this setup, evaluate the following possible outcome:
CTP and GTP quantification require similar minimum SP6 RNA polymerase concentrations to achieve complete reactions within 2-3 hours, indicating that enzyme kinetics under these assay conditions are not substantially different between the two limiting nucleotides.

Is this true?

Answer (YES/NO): NO